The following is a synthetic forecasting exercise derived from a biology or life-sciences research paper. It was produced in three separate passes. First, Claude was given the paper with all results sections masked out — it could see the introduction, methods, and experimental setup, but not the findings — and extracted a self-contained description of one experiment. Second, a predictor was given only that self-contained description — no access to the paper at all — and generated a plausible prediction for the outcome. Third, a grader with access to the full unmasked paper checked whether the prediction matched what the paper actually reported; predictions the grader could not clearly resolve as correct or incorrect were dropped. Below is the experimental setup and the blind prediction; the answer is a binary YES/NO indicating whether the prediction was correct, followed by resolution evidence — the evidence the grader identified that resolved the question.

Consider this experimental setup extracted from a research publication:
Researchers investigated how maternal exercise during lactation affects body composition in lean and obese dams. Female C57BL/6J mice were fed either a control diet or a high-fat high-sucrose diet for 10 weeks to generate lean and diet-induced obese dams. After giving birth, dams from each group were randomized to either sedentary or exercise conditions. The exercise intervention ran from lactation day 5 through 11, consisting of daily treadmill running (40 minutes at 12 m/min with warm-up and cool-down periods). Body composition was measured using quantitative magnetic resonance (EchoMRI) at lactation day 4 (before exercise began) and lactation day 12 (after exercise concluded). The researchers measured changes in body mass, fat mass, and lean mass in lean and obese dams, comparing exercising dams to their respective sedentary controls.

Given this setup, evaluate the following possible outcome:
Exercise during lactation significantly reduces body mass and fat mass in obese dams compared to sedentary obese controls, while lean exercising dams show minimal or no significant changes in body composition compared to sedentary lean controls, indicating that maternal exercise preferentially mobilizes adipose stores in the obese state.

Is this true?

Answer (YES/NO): NO